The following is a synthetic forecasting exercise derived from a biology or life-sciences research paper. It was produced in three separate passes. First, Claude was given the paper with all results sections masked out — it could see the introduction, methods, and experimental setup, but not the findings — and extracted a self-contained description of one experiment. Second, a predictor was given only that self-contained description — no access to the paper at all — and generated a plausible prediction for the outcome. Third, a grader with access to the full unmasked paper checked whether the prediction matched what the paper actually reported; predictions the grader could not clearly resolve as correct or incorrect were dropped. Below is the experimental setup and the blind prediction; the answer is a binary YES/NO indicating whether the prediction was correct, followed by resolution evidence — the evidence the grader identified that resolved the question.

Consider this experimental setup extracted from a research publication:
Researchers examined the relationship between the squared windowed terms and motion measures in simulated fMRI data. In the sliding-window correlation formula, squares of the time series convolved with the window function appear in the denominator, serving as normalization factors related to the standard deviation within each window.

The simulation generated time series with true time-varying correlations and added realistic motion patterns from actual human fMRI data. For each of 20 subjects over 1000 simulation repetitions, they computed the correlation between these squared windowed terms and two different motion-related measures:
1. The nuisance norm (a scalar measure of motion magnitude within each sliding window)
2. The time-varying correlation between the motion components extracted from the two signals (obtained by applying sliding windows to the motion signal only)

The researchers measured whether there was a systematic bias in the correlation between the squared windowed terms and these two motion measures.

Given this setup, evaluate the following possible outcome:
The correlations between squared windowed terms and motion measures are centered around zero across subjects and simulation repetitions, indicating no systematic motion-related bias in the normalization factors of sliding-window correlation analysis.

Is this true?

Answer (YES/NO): NO